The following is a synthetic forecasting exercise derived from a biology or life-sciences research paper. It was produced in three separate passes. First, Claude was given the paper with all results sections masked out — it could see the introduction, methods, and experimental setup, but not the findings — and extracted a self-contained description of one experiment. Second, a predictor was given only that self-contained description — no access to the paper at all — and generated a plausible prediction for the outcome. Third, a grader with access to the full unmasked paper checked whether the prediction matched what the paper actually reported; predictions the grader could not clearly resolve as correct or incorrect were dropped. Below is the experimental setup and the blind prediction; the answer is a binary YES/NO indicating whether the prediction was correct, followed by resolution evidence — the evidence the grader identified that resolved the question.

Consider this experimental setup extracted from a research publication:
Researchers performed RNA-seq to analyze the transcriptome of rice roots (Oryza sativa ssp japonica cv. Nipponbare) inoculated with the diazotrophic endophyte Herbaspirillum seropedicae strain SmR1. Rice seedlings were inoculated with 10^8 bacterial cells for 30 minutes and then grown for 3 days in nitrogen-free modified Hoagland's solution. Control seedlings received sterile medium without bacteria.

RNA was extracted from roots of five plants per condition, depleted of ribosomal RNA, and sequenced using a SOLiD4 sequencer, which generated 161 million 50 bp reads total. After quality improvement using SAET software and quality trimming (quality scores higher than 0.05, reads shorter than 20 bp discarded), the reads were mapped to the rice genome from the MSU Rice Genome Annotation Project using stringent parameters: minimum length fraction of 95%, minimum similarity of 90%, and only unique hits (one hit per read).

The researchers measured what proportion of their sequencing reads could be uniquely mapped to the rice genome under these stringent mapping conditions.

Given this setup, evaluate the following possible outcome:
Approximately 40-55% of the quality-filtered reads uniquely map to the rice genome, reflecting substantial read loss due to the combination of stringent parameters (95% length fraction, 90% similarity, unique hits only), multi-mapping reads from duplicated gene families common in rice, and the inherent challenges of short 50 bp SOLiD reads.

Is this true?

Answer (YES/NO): NO